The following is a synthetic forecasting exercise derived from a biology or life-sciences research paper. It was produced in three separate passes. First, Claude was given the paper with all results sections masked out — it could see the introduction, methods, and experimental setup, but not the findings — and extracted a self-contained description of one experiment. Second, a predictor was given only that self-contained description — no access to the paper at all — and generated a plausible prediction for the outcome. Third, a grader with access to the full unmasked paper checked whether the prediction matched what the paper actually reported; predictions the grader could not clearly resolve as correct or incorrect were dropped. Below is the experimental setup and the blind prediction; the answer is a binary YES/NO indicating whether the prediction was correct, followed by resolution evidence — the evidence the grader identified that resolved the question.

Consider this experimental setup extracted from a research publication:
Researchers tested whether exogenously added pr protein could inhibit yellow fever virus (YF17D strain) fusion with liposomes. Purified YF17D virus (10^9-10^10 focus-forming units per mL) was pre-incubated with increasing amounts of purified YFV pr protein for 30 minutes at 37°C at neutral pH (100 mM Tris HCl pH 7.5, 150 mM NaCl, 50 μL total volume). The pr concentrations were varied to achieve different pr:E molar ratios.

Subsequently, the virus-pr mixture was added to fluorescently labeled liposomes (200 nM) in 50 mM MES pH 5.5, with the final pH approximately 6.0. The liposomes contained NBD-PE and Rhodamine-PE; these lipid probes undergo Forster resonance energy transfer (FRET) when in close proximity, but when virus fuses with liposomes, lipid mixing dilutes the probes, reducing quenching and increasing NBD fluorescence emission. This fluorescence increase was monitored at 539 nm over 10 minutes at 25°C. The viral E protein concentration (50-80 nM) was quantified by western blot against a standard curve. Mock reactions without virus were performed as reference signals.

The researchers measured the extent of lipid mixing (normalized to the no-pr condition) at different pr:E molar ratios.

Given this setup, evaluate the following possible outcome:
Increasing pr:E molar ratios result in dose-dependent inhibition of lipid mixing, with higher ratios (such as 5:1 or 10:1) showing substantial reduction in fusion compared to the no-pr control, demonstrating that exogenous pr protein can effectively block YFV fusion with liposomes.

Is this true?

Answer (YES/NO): YES